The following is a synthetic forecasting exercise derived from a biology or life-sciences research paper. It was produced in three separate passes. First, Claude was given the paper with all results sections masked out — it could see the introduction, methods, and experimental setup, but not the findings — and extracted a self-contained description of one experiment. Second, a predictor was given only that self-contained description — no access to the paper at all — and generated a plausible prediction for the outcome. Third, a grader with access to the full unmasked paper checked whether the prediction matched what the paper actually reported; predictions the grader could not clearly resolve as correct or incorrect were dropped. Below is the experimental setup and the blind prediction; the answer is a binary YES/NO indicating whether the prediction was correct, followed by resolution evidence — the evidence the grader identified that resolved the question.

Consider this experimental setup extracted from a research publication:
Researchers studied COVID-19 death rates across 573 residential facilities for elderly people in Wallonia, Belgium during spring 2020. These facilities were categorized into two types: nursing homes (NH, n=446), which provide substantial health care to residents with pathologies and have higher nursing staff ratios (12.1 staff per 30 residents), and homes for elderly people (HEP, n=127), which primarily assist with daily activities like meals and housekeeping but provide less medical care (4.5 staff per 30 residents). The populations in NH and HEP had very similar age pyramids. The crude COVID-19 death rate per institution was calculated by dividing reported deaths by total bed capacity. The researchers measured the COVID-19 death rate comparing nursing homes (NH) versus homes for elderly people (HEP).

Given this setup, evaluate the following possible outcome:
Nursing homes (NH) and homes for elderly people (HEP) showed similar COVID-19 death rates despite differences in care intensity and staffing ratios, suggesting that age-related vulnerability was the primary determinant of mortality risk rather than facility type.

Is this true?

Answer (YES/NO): NO